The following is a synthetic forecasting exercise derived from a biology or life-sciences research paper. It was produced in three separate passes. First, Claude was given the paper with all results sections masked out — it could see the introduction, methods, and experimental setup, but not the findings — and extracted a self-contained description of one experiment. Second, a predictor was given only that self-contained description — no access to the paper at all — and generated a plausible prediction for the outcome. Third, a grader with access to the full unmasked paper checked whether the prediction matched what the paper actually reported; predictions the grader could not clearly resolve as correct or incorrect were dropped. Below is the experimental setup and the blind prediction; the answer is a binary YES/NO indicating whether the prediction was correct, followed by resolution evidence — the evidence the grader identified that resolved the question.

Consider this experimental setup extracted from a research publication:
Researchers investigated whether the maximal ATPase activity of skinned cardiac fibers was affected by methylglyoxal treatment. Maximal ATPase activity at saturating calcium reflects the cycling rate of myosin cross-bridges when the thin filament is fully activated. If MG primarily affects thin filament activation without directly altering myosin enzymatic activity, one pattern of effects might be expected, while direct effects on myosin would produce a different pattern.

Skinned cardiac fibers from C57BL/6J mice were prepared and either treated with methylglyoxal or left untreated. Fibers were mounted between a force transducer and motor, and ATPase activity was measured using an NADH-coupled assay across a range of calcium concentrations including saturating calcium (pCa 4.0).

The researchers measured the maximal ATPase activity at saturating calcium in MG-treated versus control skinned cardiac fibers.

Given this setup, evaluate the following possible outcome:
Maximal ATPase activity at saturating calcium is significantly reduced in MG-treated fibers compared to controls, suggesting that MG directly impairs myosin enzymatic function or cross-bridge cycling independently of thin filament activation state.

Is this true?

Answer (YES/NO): NO